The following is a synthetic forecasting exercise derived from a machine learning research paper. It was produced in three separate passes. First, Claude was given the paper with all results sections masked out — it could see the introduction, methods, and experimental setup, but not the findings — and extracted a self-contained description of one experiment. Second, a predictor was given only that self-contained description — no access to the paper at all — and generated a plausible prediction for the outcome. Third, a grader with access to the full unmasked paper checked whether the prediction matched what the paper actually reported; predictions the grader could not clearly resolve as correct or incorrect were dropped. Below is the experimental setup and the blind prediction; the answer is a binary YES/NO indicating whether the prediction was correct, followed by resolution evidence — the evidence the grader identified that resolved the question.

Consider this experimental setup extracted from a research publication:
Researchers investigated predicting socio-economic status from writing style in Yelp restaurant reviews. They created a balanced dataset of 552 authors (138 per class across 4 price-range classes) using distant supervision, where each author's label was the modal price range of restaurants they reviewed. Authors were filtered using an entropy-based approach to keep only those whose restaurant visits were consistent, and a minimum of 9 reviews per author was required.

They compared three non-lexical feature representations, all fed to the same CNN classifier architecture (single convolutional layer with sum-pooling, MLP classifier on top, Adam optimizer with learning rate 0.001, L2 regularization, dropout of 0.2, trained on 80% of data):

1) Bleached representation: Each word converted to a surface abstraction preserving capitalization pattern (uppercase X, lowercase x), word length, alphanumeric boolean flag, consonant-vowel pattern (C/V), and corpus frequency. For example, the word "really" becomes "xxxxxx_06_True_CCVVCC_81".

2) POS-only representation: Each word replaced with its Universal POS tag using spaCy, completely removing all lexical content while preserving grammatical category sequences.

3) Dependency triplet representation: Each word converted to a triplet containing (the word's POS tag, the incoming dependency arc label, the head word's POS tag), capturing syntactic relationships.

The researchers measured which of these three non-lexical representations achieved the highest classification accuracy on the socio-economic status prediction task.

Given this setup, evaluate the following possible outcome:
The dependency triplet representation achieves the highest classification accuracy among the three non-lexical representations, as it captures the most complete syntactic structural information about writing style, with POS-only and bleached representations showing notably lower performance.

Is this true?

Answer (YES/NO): YES